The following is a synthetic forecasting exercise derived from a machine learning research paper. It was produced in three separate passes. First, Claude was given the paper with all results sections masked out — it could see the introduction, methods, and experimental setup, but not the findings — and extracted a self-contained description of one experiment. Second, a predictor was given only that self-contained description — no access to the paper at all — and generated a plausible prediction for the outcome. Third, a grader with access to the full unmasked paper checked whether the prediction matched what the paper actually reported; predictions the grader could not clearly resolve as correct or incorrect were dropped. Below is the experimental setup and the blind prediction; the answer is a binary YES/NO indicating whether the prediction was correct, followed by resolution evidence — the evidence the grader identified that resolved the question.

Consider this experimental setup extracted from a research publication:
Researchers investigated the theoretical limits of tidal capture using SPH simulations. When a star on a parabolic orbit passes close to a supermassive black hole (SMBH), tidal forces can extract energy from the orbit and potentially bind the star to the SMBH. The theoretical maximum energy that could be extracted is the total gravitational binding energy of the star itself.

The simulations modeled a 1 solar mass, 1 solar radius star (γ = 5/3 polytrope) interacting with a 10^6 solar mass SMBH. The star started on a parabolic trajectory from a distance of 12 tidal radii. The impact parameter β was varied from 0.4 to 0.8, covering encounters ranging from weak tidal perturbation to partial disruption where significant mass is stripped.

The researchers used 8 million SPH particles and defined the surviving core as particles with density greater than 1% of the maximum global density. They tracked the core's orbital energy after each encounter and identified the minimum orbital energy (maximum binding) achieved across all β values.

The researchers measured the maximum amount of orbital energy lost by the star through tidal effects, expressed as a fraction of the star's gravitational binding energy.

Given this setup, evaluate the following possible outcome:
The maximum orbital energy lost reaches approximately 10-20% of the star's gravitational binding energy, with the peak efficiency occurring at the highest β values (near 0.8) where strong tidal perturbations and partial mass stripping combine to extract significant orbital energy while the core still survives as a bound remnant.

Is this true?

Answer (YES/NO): NO